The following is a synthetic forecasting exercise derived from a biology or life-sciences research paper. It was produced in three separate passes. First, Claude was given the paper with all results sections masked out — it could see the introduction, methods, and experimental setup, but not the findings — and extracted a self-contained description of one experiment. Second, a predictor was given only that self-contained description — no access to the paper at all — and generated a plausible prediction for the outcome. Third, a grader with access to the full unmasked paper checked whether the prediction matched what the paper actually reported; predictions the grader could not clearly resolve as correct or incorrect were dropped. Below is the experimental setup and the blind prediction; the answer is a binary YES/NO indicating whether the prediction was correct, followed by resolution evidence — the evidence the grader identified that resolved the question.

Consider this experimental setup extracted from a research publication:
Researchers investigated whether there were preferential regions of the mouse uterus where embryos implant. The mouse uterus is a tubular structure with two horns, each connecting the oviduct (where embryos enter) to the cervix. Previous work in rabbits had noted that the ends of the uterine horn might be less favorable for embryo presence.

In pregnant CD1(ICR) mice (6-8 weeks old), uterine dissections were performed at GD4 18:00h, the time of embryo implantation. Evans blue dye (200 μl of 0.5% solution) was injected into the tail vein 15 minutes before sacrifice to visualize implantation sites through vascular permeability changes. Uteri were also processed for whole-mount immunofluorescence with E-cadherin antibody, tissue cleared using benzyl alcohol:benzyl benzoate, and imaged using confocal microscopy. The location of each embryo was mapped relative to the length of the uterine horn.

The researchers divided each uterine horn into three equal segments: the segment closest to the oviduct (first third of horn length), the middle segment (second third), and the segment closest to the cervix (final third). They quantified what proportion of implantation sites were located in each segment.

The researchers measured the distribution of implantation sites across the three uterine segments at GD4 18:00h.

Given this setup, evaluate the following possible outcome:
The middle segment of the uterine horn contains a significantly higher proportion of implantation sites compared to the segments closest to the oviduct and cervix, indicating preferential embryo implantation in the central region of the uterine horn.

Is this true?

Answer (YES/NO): NO